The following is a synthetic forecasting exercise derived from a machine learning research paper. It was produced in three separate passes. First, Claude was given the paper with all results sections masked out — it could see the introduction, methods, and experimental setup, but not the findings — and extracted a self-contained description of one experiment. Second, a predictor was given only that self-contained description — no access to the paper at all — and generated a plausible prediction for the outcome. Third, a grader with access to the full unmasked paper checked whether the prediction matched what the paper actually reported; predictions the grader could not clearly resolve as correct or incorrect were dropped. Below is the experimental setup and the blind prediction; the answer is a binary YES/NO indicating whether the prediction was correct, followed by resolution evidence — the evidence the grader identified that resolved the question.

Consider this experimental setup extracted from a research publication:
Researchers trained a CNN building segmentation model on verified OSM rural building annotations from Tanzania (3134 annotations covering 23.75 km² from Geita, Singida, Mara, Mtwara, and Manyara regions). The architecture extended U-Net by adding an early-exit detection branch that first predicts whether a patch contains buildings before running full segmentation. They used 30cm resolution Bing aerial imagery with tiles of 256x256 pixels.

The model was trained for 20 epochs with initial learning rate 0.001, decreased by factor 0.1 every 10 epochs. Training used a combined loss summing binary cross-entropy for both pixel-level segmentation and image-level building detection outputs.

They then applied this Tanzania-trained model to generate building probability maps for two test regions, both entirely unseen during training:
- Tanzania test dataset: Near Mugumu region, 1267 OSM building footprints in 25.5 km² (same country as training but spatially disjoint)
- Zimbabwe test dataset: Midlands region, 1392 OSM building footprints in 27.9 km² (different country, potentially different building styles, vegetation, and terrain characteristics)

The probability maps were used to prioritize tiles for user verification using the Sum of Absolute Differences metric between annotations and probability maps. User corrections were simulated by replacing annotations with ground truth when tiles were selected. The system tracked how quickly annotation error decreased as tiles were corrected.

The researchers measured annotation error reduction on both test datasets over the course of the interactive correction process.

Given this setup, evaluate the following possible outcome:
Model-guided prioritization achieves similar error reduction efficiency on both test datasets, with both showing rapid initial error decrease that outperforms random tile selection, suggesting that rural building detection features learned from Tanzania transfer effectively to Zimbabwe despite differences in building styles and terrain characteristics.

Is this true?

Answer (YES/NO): NO